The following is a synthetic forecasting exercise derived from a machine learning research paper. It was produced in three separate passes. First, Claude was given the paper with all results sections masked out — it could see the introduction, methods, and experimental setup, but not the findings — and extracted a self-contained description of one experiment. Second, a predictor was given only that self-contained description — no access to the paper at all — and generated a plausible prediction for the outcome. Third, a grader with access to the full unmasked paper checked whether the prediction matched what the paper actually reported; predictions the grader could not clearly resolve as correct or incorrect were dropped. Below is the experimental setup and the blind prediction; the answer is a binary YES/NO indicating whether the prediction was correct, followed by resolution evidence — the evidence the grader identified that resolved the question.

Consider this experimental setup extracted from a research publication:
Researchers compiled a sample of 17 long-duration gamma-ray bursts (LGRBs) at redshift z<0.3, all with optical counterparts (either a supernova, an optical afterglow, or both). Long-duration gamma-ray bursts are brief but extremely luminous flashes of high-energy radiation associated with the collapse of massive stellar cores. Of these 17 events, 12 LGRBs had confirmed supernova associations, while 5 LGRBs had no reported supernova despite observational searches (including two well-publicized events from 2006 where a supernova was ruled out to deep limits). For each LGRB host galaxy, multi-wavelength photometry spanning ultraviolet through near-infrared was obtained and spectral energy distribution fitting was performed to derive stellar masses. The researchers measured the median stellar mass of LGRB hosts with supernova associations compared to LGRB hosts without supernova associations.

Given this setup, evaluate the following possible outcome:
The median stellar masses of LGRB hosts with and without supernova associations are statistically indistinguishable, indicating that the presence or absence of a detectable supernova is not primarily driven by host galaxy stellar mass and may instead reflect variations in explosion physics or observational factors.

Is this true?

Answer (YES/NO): YES